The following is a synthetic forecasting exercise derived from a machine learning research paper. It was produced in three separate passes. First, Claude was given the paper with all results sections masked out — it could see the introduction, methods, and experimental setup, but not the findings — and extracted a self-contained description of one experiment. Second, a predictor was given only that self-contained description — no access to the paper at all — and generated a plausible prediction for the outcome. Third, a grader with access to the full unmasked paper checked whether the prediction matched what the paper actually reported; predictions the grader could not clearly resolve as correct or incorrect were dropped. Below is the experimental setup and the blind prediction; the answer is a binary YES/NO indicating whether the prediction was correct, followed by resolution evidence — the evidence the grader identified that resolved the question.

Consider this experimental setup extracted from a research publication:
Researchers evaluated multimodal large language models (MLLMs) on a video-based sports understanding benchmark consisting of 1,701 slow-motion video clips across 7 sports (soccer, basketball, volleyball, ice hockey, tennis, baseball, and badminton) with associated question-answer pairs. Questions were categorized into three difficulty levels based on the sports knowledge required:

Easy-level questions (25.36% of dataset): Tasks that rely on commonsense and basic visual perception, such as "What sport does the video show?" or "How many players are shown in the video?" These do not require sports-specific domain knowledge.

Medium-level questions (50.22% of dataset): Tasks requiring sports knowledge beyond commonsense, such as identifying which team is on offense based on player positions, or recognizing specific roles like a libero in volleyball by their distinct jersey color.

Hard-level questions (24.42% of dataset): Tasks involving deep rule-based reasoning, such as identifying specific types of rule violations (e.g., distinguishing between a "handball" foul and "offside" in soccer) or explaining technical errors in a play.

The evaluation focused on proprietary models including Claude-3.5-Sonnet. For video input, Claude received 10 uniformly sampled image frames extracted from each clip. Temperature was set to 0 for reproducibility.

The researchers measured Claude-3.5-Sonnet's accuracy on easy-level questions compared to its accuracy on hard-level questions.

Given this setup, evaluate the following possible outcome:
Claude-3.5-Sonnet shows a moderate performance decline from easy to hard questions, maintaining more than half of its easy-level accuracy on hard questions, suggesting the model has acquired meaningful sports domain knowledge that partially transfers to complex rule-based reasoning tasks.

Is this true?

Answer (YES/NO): YES